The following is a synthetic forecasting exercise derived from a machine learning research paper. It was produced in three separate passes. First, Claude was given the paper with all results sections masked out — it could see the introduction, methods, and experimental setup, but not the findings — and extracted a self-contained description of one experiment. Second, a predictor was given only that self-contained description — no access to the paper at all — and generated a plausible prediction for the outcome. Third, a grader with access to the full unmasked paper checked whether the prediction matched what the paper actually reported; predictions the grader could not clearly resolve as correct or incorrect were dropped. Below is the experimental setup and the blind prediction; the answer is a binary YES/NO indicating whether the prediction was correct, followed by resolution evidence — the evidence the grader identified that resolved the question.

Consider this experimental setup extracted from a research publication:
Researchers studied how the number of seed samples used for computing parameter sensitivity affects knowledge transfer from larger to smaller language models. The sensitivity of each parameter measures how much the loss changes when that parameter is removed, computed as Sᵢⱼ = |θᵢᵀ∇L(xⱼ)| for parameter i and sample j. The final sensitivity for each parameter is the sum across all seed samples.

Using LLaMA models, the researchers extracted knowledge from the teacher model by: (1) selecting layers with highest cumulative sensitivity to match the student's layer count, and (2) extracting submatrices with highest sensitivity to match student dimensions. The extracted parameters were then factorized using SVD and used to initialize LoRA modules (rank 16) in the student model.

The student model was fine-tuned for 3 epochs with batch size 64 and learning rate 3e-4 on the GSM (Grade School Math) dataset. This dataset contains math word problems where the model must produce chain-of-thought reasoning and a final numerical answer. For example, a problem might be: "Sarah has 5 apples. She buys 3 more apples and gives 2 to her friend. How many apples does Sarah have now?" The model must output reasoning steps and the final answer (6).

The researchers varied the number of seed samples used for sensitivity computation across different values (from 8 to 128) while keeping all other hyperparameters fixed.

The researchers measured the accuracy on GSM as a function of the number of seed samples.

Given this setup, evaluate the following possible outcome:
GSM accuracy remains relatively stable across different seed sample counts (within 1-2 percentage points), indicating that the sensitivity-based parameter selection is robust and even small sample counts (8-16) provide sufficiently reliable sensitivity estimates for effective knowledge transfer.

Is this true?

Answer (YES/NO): NO